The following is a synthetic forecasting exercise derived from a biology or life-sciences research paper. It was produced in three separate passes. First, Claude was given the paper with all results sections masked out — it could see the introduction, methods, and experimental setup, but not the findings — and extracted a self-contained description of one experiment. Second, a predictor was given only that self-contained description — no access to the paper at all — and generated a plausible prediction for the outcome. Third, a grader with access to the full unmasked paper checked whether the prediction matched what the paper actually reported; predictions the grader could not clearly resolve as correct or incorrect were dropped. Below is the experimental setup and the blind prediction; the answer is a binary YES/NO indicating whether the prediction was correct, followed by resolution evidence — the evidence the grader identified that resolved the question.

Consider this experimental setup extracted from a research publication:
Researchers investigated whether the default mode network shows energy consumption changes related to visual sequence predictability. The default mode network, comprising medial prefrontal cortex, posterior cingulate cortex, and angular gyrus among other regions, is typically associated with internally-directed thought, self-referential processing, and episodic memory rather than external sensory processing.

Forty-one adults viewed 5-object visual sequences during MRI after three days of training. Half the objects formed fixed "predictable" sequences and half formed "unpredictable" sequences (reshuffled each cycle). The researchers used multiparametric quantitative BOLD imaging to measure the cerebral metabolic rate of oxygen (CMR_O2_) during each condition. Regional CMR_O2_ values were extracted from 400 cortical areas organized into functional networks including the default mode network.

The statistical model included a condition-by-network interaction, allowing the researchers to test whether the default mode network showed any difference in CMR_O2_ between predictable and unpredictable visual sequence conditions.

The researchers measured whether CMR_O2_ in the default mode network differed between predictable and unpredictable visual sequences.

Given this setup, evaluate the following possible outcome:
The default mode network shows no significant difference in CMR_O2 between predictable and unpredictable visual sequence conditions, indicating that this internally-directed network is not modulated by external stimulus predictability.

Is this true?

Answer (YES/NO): NO